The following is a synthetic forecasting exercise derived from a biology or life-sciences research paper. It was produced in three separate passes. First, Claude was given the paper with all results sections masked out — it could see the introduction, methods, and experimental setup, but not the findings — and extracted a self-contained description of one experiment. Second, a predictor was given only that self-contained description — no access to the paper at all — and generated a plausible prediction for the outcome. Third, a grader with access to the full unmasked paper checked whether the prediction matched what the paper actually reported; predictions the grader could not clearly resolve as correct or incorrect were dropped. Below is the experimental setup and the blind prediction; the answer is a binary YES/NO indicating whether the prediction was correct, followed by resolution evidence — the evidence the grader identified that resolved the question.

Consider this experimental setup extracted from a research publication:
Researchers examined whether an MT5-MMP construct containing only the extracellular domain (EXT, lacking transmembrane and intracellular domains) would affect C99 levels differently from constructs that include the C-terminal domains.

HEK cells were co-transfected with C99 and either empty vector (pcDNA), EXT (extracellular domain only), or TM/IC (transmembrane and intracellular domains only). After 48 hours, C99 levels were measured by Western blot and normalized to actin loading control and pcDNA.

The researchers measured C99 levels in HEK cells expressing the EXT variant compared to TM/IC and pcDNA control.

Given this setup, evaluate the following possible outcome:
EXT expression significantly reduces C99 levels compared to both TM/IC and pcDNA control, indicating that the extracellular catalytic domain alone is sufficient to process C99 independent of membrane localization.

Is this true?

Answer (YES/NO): NO